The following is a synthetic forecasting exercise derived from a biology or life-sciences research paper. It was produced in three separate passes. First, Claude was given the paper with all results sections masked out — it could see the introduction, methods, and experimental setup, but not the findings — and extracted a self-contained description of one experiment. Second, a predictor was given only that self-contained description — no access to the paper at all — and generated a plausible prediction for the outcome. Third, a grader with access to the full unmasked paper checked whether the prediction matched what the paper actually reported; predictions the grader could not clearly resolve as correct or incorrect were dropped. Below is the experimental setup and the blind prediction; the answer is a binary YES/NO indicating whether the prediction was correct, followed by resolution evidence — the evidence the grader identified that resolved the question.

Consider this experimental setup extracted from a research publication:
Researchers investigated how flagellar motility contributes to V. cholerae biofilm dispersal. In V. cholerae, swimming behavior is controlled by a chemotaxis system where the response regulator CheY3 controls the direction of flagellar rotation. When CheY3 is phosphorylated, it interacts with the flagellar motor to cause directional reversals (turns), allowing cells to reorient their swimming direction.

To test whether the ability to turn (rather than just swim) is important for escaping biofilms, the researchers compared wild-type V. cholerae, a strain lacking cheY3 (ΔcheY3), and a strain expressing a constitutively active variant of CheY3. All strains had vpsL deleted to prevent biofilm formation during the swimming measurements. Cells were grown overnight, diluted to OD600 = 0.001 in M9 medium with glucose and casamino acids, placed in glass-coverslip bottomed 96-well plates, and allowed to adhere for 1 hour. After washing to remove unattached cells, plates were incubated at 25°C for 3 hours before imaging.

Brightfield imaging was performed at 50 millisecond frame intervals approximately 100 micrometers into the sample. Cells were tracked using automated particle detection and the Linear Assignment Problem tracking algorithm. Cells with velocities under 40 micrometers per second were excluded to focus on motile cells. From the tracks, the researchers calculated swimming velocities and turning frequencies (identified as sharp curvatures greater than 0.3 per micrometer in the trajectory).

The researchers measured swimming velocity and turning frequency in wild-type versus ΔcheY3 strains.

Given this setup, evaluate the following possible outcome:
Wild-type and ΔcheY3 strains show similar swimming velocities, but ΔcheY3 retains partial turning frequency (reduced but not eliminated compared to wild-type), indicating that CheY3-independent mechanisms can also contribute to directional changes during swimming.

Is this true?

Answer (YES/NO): NO